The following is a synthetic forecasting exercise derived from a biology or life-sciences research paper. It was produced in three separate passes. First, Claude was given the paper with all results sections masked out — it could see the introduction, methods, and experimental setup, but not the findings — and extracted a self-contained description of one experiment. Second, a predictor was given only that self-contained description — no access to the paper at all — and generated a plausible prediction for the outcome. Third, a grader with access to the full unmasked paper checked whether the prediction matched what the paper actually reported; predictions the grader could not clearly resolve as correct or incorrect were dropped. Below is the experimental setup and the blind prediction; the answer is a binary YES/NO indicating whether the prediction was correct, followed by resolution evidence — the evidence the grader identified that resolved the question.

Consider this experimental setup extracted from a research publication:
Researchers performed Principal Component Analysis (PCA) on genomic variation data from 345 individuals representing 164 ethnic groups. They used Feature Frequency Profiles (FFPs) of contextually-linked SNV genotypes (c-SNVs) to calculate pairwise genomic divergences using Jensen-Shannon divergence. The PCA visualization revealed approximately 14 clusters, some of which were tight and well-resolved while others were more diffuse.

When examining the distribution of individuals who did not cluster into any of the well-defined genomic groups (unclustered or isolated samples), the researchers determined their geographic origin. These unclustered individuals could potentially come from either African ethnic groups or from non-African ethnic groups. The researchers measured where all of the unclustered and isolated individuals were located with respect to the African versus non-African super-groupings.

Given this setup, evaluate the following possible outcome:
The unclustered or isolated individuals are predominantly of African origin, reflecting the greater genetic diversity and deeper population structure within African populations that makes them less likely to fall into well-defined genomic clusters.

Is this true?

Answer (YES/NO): NO